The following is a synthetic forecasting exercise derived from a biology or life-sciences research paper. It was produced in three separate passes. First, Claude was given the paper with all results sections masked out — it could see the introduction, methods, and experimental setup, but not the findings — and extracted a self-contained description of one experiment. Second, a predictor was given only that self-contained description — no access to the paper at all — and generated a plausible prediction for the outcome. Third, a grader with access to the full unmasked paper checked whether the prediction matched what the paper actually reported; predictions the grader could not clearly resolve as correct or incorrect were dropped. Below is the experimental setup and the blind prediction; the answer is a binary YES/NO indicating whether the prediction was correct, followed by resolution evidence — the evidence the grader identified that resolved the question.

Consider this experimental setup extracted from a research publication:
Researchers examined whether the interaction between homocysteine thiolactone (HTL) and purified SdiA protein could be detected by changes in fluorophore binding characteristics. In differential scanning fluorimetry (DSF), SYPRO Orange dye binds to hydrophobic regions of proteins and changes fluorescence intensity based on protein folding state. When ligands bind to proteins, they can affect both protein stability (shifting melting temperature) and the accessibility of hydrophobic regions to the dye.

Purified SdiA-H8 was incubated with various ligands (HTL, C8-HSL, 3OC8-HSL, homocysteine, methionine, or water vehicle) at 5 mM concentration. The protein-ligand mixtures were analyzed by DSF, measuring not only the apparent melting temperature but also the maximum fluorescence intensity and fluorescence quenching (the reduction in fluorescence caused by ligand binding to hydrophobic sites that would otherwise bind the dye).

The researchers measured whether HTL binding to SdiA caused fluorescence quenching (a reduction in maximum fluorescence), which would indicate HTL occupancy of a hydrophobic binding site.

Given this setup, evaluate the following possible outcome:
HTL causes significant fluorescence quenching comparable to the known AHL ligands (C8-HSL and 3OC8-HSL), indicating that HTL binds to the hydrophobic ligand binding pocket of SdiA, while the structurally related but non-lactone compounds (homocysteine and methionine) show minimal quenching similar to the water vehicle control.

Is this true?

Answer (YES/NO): NO